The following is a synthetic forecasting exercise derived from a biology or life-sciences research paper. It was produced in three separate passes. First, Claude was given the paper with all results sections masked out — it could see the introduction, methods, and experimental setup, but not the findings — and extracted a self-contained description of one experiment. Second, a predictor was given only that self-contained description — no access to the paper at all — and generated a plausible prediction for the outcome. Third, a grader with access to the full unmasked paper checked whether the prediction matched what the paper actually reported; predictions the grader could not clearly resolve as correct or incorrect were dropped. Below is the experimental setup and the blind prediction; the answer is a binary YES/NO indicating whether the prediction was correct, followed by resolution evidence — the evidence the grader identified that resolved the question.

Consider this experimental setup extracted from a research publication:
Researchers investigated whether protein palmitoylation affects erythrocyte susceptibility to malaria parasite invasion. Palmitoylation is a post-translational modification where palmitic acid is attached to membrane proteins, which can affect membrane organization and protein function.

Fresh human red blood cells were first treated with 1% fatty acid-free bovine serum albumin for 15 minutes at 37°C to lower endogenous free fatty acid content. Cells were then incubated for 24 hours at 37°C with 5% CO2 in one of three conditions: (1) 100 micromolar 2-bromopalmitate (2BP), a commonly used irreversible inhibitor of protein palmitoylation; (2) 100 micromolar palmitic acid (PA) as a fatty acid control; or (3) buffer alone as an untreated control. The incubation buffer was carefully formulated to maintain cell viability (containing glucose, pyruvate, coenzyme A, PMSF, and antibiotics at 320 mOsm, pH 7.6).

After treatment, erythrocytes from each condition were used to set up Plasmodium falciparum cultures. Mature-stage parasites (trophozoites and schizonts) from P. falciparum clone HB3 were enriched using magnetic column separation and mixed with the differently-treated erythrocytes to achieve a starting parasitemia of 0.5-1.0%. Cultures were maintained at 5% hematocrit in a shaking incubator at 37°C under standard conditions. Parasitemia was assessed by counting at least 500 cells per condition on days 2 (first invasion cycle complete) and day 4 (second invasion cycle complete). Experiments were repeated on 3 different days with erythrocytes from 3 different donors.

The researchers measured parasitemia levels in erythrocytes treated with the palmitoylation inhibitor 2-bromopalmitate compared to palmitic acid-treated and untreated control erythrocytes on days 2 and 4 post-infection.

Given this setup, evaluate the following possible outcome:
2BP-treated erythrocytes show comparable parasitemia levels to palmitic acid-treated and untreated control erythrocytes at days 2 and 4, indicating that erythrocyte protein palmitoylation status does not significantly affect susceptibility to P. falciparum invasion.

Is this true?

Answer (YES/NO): NO